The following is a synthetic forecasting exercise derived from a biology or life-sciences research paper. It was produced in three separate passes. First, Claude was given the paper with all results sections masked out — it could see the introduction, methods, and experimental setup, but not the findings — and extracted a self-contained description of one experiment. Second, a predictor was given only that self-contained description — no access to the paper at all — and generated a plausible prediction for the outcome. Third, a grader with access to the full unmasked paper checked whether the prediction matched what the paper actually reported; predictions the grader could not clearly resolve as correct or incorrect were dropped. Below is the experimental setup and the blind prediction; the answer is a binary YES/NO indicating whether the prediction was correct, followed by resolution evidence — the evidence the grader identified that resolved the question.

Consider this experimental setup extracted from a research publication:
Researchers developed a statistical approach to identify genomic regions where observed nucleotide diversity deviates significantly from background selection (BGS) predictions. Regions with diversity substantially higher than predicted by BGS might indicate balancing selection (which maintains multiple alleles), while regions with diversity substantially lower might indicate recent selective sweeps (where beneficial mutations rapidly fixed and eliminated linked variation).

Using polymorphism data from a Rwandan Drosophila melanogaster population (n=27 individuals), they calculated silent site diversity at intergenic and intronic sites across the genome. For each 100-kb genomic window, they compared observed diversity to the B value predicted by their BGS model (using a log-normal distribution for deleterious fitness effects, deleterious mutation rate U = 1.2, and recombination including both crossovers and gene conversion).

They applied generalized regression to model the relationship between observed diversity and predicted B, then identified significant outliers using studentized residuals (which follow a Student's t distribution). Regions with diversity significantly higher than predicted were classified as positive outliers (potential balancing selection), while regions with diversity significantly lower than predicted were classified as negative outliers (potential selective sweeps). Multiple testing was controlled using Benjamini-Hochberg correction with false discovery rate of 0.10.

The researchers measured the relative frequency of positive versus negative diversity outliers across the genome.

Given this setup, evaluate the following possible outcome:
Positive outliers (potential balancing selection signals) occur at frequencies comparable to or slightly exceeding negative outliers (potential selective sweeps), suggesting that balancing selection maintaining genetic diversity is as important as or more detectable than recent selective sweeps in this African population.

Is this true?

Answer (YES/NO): YES